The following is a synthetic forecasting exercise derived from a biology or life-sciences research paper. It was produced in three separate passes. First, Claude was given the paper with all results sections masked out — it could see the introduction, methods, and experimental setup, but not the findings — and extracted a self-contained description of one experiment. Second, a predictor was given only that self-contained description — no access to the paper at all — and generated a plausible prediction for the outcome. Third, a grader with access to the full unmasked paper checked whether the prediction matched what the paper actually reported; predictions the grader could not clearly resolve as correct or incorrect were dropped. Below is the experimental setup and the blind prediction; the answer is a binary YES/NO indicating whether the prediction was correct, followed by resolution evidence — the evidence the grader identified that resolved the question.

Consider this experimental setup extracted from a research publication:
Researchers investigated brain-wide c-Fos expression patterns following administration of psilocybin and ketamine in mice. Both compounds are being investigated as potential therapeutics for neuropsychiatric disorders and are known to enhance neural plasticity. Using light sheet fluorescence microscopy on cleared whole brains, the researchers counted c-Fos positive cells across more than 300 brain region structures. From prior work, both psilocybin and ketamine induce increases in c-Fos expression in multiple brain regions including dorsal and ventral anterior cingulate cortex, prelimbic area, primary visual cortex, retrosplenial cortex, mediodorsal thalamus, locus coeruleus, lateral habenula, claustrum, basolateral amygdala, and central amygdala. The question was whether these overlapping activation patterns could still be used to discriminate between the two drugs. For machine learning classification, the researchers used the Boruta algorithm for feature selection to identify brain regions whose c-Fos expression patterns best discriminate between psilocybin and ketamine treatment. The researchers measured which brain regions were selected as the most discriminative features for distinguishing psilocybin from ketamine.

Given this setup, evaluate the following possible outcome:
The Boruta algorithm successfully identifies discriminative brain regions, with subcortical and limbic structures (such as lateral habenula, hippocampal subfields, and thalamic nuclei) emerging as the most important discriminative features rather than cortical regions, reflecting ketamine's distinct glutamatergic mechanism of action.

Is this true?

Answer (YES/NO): NO